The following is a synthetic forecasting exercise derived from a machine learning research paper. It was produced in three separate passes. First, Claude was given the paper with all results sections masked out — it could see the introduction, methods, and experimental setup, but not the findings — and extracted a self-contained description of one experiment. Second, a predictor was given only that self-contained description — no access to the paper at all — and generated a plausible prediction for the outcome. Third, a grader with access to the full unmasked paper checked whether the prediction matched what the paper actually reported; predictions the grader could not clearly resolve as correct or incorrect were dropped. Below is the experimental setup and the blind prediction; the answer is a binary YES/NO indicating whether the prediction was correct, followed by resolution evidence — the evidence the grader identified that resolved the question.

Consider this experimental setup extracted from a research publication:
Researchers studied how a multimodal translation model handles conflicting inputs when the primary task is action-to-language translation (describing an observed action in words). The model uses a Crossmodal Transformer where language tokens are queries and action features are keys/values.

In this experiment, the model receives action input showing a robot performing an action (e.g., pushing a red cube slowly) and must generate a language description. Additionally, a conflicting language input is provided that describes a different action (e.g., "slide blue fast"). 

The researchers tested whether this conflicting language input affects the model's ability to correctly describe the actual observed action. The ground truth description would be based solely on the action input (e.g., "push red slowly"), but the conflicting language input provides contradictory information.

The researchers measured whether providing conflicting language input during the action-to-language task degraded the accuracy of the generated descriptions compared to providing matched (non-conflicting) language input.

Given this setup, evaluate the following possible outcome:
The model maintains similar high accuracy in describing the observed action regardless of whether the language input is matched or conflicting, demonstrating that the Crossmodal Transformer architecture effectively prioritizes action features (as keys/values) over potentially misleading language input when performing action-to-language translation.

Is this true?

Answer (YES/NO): YES